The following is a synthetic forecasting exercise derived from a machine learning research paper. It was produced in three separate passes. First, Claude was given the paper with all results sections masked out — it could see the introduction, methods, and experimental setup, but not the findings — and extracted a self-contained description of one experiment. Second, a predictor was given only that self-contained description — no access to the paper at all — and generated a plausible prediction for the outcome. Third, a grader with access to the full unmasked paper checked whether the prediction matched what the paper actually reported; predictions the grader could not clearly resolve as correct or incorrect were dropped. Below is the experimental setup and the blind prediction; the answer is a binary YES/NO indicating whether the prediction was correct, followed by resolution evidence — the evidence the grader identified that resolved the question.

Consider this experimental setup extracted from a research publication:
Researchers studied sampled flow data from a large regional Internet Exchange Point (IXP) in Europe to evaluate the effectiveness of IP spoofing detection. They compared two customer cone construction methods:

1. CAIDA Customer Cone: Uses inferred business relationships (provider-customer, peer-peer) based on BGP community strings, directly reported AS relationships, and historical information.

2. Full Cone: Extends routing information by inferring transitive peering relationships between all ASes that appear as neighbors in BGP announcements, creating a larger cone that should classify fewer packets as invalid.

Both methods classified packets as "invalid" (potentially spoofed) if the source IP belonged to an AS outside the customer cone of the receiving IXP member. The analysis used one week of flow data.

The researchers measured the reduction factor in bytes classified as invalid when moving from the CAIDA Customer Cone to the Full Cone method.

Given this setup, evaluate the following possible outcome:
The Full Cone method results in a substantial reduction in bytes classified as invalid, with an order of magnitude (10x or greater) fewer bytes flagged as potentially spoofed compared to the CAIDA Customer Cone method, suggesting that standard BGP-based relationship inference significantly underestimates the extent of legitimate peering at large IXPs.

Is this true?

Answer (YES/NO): NO